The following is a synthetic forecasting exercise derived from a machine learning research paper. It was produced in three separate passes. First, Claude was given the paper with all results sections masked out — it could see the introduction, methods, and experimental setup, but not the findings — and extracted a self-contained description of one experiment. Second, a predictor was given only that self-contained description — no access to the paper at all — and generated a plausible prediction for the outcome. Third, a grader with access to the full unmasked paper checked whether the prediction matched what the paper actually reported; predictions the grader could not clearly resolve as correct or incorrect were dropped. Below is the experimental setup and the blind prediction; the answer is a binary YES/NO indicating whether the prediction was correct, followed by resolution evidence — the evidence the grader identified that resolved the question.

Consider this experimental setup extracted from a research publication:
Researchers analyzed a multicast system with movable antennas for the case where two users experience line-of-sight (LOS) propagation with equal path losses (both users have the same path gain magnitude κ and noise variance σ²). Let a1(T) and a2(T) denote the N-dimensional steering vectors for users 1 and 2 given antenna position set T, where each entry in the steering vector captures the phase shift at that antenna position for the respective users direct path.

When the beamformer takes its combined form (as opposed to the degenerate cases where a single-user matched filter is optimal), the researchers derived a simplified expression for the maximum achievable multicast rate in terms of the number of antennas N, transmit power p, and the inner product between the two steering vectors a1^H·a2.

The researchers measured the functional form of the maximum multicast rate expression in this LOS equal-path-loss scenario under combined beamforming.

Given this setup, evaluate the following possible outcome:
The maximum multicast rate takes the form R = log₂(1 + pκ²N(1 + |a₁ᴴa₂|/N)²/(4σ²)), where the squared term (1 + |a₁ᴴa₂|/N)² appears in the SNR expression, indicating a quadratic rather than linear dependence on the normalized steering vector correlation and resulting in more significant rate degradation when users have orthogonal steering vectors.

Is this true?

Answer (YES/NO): NO